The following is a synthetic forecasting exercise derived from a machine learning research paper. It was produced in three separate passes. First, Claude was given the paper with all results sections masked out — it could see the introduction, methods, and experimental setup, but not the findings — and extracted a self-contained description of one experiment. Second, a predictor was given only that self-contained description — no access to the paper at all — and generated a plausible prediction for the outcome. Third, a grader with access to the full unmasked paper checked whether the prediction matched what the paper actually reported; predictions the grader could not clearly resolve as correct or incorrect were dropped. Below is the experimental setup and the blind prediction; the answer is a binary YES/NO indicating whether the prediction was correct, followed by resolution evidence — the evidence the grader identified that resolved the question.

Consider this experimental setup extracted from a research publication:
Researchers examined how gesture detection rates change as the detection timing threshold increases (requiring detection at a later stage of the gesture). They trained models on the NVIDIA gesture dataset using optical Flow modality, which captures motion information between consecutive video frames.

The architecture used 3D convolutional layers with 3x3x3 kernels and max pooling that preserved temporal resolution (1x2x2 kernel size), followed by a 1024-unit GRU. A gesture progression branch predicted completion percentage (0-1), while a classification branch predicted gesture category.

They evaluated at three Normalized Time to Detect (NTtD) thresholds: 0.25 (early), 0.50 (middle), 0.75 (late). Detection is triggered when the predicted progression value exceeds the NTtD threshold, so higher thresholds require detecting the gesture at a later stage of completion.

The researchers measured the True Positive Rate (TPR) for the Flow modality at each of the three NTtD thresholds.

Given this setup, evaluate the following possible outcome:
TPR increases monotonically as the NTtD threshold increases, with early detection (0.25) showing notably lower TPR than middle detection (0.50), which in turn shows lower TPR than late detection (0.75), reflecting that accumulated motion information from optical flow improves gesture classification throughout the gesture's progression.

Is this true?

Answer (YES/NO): NO